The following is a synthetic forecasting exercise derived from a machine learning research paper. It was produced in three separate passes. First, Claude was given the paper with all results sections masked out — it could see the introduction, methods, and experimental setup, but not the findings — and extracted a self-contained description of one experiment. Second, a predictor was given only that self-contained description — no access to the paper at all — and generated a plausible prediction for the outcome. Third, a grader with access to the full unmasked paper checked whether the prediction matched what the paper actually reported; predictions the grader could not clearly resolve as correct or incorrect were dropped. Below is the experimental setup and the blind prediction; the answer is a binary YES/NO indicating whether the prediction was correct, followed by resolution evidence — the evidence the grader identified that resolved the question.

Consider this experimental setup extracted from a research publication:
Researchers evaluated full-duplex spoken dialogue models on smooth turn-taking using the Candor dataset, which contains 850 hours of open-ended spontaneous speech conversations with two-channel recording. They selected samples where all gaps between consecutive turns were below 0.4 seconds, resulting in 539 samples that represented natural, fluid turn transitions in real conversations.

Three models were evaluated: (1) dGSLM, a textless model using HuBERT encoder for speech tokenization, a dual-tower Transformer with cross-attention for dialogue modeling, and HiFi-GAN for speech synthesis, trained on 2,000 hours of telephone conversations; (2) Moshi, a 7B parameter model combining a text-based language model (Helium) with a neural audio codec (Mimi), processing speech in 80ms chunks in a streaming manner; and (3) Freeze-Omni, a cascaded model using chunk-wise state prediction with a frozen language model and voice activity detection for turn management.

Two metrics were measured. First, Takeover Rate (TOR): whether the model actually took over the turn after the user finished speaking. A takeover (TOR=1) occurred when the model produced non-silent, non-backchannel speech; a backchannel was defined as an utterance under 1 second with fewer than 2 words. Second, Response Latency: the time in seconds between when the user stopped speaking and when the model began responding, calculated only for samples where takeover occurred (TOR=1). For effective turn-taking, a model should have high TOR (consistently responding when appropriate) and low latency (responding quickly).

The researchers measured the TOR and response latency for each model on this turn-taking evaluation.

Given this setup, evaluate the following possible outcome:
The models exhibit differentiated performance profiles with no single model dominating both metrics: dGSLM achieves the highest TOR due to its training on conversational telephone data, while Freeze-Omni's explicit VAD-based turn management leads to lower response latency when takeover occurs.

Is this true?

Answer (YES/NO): NO